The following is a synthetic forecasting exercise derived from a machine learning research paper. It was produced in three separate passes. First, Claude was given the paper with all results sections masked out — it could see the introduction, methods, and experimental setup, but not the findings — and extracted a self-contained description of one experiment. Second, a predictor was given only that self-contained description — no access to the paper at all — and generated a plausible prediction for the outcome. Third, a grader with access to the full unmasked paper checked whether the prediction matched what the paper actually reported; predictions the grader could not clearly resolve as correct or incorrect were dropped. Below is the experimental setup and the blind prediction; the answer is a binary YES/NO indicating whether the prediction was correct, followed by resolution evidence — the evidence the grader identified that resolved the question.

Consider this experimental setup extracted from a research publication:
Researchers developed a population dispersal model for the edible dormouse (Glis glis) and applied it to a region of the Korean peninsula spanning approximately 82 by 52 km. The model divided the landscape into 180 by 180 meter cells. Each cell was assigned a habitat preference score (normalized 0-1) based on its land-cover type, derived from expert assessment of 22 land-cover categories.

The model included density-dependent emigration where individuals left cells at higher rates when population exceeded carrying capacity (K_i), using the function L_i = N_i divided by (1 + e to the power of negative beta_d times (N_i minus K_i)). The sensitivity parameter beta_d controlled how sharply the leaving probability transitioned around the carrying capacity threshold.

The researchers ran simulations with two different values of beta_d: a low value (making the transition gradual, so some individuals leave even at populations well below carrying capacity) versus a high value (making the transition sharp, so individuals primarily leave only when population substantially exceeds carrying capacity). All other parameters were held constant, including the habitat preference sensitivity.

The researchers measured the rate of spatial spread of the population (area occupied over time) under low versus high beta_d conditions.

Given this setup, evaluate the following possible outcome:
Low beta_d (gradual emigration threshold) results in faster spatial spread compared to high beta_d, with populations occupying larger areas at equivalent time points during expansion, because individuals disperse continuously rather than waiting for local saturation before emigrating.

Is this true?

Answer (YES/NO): NO